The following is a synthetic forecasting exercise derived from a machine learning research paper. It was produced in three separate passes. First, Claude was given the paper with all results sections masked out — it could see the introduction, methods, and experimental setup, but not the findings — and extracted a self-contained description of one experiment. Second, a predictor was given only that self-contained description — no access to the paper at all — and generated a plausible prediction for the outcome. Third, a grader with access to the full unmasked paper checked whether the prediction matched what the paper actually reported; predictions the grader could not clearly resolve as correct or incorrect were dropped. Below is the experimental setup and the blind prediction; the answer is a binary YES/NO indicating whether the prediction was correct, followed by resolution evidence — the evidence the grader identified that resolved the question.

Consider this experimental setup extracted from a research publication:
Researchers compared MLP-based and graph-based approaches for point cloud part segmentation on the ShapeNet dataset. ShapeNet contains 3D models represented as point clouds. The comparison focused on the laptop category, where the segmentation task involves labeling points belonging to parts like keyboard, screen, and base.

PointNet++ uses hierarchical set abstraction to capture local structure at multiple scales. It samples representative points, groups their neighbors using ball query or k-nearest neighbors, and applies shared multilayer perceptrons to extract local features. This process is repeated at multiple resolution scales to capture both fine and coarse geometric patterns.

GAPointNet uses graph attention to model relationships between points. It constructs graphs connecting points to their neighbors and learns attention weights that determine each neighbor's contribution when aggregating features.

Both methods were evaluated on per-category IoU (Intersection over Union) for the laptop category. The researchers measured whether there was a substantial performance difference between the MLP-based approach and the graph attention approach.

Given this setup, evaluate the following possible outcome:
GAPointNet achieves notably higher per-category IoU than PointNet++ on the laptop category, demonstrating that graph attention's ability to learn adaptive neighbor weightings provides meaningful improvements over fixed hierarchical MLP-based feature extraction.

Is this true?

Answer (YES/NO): NO